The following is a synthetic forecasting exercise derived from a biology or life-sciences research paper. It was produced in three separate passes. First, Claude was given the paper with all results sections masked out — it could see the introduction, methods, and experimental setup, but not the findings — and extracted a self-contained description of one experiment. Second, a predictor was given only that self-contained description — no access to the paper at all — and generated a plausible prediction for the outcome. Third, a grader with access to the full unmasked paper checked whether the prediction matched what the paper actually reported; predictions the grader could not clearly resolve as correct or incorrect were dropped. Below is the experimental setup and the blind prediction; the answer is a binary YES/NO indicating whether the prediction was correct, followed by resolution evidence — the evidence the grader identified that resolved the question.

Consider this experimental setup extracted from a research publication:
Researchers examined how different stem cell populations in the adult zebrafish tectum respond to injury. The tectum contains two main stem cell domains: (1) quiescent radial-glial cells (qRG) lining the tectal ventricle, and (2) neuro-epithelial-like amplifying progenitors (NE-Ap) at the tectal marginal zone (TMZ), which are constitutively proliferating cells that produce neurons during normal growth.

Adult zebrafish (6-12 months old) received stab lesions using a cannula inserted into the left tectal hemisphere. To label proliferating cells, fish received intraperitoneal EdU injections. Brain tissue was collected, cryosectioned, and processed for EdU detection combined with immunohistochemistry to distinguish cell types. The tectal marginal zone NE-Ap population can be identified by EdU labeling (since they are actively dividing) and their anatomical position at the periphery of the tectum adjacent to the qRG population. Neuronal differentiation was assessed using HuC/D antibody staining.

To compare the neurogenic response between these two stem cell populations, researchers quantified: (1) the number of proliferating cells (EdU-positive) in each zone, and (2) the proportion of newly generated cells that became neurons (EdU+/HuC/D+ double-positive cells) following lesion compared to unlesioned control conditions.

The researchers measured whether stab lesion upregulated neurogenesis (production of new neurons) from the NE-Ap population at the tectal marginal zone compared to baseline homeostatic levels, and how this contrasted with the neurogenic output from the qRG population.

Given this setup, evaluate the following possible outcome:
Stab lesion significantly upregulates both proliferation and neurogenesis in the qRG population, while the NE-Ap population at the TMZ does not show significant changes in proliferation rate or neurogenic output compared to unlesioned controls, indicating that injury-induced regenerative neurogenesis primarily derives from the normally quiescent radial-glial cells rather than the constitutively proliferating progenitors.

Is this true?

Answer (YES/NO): NO